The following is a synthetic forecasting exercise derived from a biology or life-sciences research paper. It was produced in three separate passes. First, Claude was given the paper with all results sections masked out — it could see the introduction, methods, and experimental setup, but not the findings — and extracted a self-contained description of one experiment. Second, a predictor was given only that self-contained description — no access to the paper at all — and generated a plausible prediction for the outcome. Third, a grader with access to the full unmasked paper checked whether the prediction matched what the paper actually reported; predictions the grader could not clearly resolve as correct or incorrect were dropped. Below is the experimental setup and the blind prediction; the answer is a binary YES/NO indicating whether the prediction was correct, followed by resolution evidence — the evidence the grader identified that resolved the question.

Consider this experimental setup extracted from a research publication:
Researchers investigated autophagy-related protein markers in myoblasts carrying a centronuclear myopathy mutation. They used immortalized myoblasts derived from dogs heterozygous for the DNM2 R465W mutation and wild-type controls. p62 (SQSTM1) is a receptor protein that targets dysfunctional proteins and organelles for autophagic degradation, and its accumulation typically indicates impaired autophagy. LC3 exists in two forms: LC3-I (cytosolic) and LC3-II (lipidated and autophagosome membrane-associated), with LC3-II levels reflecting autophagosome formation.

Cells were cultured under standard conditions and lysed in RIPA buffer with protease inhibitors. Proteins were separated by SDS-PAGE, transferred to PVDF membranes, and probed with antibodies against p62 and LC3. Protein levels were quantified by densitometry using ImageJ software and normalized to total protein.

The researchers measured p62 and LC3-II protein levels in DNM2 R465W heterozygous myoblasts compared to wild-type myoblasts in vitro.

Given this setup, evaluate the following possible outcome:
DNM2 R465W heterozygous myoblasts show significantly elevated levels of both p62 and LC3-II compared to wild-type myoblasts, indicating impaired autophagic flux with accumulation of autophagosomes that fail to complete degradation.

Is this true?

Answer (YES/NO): NO